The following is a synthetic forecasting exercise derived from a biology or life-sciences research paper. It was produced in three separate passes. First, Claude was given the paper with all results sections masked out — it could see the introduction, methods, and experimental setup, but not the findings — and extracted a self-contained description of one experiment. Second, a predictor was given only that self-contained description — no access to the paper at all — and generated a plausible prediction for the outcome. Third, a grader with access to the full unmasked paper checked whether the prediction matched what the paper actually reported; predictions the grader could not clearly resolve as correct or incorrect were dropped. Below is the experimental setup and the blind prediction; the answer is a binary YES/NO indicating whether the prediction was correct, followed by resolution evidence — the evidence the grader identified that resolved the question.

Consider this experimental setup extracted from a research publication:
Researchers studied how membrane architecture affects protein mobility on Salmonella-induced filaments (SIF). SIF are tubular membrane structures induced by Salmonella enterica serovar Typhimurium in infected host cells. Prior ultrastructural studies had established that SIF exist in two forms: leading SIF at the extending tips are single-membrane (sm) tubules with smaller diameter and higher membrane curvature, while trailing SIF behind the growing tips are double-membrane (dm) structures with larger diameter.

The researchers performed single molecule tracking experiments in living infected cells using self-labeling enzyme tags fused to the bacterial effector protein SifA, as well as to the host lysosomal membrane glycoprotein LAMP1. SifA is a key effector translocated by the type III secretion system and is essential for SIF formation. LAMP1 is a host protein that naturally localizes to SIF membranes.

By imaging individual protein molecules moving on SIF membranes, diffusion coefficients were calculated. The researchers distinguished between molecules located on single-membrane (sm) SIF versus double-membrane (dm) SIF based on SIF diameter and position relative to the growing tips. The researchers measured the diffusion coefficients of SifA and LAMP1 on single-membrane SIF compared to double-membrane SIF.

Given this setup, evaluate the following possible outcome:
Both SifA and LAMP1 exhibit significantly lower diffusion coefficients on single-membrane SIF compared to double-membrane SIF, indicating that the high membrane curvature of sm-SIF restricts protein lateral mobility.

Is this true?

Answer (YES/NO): YES